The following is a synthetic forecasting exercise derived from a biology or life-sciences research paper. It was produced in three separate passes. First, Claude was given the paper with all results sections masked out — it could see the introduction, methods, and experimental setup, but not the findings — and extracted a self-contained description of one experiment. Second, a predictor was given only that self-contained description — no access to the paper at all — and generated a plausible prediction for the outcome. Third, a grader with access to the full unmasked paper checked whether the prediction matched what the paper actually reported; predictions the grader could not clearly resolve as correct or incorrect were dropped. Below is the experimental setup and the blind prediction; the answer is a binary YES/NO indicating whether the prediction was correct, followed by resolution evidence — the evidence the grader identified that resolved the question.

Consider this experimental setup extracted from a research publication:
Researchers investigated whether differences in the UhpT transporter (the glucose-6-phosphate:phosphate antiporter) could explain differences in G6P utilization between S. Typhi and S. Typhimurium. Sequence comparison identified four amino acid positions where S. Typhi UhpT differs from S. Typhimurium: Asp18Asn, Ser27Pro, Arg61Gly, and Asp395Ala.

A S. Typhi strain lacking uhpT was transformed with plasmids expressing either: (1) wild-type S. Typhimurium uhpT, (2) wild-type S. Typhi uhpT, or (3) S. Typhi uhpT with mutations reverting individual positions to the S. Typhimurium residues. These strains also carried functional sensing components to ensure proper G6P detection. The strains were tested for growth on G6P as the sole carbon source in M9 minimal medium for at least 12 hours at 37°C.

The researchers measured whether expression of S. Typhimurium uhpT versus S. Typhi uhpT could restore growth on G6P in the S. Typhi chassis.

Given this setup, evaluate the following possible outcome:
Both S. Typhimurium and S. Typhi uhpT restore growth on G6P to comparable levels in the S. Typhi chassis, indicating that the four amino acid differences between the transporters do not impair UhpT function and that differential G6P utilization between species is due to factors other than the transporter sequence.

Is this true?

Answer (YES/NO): NO